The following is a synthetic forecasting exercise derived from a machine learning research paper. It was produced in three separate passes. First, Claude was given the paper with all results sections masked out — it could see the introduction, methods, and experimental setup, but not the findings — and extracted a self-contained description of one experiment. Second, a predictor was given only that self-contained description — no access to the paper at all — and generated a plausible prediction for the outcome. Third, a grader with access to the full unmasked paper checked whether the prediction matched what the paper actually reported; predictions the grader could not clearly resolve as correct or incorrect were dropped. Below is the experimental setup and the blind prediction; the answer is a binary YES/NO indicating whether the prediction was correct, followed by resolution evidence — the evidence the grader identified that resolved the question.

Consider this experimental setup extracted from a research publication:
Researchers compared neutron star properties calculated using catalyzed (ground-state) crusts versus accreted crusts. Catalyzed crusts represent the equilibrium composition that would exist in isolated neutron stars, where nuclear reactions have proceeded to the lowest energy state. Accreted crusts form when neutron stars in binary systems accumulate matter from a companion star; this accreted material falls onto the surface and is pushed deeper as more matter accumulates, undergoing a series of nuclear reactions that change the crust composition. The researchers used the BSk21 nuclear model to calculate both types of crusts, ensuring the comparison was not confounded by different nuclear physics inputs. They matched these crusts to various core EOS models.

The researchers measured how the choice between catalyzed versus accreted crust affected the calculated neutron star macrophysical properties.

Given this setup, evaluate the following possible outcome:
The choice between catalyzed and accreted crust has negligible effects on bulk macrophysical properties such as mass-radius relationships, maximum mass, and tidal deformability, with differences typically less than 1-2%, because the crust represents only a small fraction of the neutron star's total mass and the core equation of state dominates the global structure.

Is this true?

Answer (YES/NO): YES